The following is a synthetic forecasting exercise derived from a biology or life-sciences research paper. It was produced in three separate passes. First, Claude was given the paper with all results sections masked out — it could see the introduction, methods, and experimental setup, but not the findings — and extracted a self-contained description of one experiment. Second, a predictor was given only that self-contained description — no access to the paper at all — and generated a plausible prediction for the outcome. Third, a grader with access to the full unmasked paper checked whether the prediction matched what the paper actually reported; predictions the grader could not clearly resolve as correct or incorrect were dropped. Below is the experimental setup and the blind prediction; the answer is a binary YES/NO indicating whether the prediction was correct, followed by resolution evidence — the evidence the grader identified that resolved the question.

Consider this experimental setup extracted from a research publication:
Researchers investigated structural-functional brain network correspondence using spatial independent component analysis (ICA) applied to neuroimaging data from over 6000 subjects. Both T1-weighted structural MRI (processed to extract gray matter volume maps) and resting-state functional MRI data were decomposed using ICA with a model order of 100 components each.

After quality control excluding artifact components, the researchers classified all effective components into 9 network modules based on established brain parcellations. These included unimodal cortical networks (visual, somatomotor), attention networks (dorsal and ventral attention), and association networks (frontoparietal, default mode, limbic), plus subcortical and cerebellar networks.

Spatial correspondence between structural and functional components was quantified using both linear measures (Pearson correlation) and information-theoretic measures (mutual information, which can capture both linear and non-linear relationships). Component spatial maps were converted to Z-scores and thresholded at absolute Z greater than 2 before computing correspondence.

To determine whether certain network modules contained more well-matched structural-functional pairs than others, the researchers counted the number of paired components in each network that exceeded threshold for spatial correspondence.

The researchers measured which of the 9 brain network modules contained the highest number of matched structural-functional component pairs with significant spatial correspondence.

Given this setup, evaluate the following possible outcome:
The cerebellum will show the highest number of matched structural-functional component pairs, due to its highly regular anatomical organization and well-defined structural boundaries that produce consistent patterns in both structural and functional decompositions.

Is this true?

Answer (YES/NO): NO